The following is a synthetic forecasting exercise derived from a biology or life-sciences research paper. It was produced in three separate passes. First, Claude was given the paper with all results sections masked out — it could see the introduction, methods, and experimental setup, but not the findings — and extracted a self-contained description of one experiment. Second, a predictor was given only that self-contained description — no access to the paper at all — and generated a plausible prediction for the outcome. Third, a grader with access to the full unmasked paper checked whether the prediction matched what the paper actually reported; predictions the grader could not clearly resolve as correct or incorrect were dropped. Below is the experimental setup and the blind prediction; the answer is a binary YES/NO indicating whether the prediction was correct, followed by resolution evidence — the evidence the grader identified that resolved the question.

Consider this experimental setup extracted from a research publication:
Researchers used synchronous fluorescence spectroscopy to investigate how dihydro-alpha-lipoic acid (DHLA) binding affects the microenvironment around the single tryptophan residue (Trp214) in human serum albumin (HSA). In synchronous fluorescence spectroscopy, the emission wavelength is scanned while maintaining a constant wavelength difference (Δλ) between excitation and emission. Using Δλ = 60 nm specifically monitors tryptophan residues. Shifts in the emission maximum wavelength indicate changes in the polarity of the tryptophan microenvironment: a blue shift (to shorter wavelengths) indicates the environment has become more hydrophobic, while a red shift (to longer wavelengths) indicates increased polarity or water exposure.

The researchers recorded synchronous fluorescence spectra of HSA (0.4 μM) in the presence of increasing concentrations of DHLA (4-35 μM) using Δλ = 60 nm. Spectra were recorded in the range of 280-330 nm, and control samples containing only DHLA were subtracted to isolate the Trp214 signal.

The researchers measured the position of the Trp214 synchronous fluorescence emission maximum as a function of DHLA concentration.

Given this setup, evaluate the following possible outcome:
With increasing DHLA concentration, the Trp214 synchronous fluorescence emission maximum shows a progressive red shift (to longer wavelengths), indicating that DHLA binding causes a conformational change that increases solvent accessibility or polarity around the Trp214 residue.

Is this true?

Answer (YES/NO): NO